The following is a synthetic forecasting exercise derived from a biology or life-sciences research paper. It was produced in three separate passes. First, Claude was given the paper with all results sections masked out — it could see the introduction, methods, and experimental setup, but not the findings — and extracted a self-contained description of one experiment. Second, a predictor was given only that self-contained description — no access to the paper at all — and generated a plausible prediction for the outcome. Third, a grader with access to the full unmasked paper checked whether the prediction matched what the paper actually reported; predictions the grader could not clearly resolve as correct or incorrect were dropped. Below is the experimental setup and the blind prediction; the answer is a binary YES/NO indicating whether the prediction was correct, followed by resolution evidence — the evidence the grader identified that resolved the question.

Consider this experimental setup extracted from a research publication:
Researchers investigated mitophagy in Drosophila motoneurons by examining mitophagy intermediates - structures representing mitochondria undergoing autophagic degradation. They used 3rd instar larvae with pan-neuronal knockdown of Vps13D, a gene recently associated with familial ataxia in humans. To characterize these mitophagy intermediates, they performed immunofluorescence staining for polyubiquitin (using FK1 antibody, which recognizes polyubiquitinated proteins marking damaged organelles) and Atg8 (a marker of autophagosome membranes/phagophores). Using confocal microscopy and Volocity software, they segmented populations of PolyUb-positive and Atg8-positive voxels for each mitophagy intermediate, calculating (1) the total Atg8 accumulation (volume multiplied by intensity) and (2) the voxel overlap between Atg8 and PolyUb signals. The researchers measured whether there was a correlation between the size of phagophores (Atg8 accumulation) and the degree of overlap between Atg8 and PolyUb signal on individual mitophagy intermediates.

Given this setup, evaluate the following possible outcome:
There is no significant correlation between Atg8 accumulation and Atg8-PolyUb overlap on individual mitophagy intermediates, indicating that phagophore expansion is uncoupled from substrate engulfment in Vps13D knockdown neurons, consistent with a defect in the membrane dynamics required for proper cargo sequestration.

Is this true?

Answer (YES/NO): YES